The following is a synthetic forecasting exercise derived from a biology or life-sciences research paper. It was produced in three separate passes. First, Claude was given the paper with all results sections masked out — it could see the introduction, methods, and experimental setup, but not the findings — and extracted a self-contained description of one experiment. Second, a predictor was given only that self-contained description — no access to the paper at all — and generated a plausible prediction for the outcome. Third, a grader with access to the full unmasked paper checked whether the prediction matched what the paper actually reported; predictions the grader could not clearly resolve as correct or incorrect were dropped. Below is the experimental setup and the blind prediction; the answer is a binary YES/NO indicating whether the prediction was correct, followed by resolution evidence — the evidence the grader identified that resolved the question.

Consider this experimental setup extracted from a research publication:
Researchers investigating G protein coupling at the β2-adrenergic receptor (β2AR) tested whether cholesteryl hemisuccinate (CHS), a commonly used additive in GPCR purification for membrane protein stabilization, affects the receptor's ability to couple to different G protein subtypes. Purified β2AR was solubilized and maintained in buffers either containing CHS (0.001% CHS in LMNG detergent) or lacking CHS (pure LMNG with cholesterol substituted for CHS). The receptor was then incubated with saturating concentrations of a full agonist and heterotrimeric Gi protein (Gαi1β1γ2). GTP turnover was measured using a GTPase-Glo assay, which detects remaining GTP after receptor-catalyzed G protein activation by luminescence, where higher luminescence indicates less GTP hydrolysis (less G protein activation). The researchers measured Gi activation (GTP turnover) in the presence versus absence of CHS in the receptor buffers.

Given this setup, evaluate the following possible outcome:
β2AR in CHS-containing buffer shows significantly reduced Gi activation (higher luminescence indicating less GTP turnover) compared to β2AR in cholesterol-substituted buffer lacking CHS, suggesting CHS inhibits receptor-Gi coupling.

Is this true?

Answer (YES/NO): YES